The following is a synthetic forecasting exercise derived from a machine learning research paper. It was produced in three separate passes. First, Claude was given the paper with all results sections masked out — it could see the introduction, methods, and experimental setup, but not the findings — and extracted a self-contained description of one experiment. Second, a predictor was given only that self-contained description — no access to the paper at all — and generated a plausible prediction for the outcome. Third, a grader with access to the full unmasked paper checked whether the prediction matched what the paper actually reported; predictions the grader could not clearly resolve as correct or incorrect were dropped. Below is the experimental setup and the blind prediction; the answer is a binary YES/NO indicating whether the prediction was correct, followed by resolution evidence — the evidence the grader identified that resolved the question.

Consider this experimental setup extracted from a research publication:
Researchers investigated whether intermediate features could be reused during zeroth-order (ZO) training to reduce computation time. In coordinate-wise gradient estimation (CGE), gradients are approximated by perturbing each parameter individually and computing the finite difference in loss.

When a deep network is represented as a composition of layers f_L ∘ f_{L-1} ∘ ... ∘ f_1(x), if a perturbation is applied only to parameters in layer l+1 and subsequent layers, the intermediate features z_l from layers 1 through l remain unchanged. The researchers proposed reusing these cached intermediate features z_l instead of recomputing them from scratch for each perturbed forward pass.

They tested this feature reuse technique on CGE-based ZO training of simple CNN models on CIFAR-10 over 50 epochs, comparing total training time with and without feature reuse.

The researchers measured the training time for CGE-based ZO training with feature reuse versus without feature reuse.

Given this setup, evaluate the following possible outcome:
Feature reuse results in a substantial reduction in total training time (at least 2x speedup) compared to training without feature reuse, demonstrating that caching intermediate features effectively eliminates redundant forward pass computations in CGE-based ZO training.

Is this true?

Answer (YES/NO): YES